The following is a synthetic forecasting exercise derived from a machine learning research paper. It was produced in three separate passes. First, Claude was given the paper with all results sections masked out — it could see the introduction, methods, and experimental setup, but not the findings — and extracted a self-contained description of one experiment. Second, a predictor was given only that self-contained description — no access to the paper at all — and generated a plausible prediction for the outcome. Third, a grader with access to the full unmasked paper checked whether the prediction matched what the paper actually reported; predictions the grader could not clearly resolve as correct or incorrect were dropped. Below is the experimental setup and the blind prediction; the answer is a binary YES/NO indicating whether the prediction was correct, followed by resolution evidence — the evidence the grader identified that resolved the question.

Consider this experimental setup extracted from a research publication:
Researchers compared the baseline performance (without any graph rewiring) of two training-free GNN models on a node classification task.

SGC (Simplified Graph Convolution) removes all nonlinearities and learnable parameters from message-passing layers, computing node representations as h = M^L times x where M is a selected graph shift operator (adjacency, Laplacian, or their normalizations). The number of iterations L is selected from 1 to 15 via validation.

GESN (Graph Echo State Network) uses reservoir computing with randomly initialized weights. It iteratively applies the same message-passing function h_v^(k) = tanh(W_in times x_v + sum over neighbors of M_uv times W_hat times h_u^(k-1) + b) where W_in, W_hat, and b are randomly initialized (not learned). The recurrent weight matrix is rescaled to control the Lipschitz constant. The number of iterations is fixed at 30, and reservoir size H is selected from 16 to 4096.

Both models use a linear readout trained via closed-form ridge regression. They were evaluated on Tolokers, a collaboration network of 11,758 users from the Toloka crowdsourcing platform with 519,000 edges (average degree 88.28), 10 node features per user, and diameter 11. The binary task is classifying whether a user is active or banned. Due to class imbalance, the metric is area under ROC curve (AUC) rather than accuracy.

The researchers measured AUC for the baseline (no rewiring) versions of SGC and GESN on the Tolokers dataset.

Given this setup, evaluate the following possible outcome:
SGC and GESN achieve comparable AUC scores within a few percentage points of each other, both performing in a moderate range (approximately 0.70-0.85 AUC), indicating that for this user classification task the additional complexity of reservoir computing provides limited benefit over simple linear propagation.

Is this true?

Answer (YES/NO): NO